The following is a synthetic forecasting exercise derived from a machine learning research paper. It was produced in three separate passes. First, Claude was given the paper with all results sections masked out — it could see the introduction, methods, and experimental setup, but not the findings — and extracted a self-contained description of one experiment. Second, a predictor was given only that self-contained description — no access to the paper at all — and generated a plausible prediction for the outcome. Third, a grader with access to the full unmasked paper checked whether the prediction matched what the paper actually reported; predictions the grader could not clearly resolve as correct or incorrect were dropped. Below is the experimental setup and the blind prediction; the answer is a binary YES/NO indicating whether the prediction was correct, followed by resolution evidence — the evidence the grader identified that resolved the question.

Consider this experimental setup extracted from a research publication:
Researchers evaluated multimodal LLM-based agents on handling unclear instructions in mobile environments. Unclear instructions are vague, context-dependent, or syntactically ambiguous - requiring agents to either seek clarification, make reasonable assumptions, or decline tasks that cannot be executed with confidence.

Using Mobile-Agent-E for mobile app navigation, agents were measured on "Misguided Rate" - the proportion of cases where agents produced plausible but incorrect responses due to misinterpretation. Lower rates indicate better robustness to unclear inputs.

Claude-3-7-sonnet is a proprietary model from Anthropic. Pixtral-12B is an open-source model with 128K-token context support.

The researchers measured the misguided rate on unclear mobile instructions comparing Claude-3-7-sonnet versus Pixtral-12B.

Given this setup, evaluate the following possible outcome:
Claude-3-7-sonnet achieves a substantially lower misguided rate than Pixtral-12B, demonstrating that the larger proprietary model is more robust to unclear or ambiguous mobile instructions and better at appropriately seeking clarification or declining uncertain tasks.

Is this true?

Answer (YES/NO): YES